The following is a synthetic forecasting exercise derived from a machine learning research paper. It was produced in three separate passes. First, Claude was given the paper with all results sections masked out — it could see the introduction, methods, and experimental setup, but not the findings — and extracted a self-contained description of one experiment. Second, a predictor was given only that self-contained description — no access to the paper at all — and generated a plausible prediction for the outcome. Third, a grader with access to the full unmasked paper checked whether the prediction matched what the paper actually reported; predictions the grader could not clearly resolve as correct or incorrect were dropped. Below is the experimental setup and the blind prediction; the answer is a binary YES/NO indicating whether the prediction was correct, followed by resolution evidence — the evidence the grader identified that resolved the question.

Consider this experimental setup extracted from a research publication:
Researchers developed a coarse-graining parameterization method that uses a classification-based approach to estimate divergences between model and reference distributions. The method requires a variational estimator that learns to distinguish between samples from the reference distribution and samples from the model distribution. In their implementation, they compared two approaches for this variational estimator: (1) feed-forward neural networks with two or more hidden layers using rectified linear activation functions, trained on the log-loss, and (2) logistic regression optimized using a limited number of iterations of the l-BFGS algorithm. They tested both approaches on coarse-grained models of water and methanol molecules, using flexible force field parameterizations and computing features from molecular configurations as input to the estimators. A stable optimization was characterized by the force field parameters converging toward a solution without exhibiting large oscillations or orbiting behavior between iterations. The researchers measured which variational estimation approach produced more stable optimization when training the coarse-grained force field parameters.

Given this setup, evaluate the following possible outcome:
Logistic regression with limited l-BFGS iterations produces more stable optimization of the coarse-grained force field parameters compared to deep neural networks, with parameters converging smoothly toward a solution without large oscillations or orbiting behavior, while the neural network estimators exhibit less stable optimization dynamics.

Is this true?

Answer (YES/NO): YES